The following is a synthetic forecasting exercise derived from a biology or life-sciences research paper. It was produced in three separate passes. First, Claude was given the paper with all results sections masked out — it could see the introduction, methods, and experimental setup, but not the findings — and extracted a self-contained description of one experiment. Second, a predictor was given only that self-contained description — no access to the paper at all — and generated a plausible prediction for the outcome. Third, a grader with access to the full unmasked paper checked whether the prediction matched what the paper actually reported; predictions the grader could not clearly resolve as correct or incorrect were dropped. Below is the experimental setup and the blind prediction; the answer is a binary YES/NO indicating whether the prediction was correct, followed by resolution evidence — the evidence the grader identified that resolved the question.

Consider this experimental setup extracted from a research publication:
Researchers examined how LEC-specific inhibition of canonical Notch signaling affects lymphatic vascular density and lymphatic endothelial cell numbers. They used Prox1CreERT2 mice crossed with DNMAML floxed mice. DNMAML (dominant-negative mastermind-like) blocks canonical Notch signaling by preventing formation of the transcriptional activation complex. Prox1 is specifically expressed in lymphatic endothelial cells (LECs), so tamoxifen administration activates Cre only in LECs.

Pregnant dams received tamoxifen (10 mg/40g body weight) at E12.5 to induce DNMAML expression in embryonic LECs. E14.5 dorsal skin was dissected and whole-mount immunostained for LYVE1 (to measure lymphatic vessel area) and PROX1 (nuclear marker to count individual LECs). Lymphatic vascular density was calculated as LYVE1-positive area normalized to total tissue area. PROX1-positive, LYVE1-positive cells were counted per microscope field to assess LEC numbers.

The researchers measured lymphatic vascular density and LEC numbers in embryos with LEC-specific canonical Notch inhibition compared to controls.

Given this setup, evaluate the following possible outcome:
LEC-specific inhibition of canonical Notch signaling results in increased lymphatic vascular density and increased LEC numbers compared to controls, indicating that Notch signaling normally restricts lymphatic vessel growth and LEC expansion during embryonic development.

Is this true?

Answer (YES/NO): YES